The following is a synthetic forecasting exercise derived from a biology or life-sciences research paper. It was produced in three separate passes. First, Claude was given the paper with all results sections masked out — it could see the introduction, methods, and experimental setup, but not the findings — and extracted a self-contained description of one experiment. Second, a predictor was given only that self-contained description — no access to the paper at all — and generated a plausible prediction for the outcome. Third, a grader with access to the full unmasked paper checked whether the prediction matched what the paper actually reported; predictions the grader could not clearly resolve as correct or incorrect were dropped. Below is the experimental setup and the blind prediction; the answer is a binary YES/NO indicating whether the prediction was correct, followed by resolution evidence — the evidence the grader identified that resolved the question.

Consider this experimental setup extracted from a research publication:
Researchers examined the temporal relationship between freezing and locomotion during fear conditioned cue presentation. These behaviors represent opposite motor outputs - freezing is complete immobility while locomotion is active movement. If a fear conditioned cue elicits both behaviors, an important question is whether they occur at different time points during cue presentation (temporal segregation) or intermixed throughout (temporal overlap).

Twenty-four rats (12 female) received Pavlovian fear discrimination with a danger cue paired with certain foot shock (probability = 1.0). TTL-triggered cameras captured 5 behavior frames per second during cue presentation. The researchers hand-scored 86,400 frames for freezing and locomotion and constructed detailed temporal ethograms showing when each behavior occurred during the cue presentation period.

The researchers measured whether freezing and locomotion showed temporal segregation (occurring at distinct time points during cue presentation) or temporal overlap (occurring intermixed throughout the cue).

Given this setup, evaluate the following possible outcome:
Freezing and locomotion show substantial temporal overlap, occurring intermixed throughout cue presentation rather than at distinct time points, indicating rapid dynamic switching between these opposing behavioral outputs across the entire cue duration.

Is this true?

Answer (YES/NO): NO